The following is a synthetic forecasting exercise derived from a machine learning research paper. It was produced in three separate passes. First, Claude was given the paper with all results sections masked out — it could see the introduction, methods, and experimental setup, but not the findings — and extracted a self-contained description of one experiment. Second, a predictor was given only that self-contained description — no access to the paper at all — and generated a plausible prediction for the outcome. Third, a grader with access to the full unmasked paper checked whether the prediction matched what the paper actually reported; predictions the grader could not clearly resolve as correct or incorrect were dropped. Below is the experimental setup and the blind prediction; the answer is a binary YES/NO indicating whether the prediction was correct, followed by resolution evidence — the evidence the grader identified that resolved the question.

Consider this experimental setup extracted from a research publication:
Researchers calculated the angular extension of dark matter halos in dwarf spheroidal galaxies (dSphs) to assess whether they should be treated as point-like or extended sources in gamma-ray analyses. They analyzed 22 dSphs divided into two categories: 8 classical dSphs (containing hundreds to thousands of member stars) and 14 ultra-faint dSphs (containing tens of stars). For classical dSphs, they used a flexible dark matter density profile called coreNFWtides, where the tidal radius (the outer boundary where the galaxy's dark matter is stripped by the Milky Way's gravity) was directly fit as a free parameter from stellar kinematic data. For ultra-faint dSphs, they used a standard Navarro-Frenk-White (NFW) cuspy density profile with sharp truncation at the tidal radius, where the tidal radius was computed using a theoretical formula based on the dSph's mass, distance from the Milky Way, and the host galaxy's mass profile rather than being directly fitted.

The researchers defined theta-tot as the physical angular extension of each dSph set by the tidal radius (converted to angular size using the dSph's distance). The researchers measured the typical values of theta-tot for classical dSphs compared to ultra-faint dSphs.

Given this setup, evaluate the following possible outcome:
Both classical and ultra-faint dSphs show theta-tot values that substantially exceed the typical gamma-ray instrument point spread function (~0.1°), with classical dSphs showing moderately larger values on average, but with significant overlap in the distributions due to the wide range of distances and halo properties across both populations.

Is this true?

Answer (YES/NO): NO